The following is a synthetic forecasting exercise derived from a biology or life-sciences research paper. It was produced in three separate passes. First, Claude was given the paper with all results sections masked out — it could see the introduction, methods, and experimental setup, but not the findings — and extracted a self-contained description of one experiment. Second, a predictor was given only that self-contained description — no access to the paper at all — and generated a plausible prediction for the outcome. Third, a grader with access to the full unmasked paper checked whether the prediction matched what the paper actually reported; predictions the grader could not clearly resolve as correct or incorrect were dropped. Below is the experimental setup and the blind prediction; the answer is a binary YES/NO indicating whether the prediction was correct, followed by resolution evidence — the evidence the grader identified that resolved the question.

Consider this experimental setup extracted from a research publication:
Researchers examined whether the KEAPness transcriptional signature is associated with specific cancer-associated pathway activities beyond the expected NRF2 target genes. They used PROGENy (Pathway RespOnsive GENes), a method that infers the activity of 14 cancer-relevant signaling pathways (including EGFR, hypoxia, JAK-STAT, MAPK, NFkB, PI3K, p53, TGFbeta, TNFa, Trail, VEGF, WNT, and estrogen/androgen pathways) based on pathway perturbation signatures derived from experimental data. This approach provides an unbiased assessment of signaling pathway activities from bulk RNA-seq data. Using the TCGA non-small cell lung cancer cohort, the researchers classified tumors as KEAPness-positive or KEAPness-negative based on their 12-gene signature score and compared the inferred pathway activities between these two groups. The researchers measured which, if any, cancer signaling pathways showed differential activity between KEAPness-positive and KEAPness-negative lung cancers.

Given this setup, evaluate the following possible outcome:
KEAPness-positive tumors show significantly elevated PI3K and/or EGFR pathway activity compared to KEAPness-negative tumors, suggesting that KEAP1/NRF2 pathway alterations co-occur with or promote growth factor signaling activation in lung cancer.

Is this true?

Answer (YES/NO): NO